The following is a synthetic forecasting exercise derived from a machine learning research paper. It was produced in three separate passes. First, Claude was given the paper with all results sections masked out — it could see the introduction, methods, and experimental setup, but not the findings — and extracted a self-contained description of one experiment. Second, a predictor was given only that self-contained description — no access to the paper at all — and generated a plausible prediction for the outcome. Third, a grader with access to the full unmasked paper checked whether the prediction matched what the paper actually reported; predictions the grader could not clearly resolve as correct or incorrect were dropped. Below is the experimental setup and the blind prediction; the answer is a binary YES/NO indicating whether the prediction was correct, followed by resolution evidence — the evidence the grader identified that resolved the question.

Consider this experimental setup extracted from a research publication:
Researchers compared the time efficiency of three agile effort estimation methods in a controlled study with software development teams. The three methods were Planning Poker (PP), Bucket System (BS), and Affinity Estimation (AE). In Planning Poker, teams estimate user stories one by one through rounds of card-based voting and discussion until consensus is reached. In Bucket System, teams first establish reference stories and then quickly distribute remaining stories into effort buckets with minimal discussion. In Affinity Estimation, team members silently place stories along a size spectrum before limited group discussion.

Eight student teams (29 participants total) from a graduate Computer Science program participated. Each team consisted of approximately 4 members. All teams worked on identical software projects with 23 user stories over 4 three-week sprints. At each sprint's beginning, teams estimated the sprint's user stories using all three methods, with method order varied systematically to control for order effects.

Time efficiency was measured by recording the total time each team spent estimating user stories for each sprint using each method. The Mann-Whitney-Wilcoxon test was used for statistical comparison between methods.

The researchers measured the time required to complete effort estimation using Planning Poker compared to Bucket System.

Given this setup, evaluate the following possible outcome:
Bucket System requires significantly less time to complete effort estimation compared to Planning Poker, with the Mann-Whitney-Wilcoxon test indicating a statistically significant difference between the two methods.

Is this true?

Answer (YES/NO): YES